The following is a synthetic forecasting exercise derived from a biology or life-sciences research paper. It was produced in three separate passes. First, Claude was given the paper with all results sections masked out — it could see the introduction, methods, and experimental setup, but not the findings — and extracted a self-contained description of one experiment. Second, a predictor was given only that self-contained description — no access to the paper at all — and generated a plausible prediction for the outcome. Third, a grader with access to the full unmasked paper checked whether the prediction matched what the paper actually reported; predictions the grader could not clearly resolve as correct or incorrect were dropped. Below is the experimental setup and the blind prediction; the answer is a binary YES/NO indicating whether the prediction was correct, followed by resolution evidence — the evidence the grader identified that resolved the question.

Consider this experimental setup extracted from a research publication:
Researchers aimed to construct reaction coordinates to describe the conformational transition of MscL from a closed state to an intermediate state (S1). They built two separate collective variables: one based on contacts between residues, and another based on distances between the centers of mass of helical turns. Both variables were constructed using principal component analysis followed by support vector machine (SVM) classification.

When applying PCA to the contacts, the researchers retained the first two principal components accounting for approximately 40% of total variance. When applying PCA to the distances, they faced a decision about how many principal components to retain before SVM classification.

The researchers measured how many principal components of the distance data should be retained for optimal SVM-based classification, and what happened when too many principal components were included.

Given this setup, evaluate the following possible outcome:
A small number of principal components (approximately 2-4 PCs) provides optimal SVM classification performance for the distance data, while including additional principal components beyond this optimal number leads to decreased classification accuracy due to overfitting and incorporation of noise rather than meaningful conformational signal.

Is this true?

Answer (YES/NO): NO